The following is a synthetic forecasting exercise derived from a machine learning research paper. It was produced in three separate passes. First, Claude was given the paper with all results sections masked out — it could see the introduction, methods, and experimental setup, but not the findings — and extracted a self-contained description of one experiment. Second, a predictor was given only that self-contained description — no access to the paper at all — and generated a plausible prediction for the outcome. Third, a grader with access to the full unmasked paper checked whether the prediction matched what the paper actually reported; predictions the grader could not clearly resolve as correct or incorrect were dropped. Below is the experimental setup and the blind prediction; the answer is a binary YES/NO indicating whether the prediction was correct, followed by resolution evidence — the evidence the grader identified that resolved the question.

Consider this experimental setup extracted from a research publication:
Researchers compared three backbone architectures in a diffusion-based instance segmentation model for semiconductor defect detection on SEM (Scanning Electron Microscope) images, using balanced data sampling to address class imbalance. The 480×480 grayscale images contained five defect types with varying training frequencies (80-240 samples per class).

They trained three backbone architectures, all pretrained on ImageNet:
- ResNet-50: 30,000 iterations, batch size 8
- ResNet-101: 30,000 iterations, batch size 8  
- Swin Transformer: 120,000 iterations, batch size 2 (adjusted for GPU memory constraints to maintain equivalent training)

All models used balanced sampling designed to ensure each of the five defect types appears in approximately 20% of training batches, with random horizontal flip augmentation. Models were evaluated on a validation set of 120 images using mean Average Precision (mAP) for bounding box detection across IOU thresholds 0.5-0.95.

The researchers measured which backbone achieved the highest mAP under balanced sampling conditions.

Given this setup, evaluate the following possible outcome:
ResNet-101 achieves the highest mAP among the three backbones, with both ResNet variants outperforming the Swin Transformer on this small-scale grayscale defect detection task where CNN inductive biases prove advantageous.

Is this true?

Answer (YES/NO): NO